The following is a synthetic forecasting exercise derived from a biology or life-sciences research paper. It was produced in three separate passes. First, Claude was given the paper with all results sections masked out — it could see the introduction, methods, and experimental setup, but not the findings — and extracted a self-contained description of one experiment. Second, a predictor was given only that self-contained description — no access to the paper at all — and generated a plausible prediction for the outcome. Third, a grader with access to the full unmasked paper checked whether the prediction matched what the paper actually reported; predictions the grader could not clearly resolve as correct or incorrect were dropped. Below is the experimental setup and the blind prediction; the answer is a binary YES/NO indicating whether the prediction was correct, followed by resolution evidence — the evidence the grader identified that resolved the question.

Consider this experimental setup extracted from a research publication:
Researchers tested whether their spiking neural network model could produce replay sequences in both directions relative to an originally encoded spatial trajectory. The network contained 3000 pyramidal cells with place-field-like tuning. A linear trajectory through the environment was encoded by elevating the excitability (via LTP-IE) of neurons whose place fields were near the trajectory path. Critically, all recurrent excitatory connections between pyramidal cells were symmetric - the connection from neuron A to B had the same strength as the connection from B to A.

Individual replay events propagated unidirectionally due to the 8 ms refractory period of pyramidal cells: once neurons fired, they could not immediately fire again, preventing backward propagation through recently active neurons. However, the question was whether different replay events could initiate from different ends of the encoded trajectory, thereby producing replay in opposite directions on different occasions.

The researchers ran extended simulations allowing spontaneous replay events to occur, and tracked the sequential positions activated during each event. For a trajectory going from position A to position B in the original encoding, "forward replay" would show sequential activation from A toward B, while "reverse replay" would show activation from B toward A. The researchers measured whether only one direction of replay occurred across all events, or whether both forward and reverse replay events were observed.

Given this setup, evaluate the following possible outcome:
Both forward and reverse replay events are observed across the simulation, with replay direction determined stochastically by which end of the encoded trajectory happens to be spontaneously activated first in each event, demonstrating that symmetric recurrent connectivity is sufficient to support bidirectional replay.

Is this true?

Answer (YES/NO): YES